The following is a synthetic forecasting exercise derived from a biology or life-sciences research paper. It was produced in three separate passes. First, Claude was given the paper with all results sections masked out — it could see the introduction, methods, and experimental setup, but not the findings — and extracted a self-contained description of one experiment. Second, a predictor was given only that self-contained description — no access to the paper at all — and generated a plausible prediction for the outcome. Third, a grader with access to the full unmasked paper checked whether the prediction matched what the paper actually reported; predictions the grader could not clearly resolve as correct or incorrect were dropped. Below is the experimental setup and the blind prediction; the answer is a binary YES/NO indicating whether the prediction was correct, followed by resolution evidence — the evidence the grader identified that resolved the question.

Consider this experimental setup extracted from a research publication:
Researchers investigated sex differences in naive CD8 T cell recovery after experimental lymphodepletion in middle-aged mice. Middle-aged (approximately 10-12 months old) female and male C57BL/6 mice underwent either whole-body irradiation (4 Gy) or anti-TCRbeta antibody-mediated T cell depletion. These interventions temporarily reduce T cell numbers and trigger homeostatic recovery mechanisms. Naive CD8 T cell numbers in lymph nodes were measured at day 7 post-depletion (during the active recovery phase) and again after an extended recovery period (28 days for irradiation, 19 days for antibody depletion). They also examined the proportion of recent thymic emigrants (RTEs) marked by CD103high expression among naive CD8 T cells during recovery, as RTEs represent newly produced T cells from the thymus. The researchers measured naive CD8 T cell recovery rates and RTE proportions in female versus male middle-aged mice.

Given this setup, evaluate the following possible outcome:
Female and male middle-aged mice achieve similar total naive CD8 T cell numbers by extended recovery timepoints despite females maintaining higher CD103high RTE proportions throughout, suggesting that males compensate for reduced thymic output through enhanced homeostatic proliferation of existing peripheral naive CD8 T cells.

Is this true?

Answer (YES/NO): NO